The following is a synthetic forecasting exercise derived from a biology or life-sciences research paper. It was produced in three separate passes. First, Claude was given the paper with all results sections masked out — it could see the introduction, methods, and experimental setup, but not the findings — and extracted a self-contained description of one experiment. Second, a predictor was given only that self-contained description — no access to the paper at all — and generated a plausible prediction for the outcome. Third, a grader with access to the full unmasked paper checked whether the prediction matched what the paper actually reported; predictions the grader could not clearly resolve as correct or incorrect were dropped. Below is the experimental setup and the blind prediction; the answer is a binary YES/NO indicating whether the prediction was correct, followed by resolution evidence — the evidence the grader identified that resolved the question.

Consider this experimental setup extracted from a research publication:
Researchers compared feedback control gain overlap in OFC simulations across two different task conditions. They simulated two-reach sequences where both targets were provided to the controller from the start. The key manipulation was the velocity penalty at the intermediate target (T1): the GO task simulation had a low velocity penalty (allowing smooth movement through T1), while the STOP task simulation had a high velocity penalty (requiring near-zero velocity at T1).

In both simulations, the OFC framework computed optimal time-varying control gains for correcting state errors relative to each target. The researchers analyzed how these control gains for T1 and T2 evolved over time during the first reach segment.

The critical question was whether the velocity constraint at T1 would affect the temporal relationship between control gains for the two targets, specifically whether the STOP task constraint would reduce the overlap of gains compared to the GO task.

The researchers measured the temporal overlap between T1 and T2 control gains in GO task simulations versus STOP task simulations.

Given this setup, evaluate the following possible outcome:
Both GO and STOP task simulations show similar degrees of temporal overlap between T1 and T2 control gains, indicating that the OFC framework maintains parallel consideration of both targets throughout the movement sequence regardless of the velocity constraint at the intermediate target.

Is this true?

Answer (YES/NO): NO